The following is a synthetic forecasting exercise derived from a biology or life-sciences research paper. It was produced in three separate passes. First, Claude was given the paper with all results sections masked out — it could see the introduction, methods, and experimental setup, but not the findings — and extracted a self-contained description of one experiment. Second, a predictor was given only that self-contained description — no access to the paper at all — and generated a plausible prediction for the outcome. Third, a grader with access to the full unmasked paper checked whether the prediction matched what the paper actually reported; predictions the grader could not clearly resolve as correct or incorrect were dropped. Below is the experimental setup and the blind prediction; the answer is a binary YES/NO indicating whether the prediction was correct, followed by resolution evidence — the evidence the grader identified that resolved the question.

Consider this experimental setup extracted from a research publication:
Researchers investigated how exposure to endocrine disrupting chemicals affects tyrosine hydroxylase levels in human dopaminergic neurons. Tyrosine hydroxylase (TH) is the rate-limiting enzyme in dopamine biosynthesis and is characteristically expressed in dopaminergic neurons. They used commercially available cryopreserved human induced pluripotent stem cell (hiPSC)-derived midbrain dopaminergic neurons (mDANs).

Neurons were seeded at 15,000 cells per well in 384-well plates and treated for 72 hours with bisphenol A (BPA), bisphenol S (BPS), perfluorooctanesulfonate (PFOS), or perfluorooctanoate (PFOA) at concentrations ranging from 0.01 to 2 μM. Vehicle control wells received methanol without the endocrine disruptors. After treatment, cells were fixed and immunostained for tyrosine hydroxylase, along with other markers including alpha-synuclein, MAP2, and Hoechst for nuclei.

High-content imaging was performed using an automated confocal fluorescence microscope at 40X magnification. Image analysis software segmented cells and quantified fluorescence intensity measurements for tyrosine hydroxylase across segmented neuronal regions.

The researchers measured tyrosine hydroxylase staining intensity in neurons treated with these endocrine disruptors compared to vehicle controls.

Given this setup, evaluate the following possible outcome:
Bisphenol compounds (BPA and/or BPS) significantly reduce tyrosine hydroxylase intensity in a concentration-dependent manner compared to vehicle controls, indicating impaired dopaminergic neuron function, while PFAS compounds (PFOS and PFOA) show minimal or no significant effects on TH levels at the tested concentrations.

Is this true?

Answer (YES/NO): NO